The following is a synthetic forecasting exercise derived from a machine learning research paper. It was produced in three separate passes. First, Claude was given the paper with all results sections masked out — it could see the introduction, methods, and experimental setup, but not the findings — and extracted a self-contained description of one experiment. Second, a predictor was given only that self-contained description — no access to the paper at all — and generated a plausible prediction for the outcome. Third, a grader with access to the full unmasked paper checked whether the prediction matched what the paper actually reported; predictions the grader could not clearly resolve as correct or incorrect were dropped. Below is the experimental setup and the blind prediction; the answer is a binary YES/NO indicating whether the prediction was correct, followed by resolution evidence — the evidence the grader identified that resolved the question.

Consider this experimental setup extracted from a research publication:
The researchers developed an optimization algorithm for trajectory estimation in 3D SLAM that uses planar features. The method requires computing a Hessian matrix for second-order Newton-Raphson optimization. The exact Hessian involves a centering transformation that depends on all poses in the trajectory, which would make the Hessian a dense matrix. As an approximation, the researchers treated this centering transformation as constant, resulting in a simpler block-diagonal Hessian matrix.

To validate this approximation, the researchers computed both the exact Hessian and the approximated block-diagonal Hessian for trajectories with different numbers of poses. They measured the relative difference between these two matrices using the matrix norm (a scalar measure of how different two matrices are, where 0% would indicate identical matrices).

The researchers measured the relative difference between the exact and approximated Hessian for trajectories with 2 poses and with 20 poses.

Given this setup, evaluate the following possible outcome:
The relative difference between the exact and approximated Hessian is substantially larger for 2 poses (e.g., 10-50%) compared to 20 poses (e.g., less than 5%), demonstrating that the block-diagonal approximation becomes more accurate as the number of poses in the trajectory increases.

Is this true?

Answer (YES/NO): YES